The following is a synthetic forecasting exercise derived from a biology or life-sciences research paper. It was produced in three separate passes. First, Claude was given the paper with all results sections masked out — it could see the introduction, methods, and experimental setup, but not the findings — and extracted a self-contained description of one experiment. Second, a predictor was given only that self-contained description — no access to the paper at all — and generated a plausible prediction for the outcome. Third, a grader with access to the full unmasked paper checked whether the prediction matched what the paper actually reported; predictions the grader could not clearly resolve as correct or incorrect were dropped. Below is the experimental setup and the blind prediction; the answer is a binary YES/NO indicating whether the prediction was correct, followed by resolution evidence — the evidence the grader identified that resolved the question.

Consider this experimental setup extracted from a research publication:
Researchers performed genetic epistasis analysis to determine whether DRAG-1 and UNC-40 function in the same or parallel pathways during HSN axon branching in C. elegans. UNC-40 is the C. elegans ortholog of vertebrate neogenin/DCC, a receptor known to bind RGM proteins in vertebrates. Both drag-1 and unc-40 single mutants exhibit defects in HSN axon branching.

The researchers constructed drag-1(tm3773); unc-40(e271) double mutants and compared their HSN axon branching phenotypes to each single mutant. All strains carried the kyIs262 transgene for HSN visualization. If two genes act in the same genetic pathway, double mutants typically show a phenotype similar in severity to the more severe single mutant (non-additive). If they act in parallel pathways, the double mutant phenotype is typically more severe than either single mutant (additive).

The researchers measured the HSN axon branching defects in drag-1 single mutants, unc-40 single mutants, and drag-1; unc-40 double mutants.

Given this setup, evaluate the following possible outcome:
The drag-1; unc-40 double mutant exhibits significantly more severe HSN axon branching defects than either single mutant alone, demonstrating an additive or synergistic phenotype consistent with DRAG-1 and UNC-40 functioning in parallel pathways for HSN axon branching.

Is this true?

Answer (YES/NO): NO